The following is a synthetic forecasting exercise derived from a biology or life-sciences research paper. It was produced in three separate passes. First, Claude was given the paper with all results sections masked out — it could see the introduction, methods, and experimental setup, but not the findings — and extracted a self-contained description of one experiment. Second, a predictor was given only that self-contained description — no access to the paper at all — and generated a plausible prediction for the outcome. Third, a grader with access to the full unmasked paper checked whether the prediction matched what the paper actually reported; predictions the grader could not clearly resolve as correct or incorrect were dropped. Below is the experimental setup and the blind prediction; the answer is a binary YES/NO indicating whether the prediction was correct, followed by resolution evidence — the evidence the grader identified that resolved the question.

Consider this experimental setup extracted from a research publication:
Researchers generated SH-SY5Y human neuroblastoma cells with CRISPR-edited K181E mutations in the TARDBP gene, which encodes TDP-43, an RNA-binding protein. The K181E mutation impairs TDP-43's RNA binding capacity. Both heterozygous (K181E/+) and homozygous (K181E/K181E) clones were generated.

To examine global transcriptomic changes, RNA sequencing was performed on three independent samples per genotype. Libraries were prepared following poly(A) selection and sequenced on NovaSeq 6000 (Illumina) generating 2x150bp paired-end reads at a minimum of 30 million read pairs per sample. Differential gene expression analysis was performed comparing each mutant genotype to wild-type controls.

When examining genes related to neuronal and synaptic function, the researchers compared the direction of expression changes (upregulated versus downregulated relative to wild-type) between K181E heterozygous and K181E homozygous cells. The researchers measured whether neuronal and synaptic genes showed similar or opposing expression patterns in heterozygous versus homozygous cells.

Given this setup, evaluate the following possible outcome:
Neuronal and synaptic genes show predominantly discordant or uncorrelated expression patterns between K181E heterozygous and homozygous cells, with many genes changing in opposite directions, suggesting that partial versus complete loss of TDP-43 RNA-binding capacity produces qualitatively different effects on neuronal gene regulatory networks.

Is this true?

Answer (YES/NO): YES